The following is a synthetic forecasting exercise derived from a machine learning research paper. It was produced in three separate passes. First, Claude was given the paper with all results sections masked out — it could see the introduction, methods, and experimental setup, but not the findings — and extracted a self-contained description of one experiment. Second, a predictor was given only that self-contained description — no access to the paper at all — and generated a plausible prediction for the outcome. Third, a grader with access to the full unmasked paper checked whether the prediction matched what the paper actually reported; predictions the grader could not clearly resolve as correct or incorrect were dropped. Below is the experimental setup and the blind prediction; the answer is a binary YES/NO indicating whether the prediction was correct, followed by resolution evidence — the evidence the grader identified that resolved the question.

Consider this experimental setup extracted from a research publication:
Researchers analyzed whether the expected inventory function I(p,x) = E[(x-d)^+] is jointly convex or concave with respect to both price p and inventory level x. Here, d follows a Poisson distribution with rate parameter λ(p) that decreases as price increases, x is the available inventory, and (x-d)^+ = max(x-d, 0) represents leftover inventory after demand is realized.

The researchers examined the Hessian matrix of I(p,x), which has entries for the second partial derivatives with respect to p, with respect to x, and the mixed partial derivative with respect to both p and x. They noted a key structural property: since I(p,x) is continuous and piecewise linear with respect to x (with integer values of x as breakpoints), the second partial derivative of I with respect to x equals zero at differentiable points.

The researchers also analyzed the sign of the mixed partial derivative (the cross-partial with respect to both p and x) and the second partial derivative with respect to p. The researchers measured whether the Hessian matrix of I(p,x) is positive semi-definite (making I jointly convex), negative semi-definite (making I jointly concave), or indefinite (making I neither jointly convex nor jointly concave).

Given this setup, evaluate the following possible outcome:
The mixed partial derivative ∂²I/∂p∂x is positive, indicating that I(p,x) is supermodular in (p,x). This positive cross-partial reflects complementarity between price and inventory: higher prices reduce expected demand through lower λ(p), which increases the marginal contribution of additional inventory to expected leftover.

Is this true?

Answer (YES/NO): YES